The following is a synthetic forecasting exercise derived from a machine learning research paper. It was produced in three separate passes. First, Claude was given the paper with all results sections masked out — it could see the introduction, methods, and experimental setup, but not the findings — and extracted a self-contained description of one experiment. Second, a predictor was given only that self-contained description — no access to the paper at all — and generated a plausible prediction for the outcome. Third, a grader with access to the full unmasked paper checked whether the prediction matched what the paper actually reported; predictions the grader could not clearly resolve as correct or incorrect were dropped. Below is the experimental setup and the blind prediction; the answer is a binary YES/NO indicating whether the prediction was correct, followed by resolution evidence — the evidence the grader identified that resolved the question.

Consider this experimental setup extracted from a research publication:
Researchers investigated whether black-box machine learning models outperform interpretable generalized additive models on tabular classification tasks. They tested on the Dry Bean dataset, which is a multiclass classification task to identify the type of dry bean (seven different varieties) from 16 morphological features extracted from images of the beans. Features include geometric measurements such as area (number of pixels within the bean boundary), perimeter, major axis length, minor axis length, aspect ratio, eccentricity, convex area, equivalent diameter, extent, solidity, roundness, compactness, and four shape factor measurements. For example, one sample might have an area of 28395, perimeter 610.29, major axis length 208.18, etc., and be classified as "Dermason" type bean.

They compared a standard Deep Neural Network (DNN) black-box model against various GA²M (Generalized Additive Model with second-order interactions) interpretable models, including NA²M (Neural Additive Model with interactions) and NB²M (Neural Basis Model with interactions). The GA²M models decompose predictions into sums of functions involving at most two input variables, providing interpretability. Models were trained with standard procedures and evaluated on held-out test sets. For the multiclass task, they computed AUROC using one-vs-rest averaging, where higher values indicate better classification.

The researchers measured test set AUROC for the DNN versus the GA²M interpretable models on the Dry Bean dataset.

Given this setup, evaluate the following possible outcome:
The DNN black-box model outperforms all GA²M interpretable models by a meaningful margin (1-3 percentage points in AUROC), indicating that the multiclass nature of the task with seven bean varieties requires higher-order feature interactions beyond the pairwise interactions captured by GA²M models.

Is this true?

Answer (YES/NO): NO